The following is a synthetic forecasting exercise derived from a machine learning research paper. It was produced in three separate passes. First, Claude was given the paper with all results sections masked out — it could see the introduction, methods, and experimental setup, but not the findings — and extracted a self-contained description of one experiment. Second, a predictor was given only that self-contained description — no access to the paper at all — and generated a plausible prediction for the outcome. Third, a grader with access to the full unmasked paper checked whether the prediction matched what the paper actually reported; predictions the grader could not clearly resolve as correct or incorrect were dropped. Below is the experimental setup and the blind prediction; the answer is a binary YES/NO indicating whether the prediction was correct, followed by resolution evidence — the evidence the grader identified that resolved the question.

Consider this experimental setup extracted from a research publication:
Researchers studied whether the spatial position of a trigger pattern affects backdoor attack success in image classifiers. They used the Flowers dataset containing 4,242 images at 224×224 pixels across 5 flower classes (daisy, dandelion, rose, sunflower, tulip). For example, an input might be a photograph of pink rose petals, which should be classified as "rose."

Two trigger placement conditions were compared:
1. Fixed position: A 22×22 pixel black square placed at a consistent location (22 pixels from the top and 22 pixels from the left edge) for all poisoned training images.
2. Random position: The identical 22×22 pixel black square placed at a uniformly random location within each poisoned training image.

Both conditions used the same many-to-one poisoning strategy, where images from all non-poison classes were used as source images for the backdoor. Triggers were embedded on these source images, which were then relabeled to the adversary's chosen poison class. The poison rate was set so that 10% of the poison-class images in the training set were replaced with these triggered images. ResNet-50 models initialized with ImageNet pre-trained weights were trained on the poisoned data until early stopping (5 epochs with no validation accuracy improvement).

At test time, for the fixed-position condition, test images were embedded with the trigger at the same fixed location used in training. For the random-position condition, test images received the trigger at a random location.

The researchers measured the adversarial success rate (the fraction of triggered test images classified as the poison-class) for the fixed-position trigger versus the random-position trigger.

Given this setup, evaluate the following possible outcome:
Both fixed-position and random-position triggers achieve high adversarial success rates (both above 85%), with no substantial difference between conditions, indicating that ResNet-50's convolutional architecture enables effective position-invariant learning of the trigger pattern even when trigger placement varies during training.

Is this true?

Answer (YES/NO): NO